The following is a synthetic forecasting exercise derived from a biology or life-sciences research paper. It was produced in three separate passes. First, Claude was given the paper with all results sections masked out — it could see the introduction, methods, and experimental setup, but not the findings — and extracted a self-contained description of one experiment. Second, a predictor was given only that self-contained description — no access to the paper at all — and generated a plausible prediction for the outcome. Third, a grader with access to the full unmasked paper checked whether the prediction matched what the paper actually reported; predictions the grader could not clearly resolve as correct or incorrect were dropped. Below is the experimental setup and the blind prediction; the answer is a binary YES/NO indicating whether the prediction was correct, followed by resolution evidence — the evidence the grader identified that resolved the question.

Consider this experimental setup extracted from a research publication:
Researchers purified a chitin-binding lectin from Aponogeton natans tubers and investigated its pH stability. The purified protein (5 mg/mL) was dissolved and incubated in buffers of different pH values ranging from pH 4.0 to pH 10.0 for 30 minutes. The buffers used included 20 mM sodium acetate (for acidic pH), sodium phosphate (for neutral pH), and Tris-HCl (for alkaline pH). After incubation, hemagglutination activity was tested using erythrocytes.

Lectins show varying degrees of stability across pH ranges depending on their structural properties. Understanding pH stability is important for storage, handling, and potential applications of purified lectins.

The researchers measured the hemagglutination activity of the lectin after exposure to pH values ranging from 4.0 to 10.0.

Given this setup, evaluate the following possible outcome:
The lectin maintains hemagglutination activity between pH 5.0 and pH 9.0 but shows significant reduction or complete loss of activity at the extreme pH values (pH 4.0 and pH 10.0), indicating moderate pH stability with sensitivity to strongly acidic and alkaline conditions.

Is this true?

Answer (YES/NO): NO